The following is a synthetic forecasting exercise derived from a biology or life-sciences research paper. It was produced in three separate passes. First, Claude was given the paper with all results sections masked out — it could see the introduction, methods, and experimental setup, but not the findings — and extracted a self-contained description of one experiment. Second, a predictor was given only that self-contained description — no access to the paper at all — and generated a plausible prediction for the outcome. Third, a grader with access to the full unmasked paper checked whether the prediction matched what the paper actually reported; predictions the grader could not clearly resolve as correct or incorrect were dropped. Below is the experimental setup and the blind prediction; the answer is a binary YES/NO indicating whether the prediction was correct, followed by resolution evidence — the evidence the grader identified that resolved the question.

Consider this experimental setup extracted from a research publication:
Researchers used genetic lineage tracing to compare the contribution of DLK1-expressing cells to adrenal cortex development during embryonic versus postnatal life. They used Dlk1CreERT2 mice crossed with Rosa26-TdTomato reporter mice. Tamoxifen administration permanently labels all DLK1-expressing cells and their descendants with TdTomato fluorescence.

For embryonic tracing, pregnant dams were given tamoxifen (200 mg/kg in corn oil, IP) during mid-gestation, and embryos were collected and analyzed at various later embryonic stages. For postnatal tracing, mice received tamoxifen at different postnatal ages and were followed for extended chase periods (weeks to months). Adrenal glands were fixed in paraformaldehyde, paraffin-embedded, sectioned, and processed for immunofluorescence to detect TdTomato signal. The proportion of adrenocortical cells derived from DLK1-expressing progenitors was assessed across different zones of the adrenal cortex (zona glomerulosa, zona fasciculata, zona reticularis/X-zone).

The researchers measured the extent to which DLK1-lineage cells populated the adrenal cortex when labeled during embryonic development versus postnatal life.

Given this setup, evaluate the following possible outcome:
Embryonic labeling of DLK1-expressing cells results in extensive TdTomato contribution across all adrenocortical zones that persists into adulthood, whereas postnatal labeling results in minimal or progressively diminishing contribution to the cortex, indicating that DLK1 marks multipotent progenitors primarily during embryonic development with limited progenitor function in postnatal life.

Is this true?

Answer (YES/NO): YES